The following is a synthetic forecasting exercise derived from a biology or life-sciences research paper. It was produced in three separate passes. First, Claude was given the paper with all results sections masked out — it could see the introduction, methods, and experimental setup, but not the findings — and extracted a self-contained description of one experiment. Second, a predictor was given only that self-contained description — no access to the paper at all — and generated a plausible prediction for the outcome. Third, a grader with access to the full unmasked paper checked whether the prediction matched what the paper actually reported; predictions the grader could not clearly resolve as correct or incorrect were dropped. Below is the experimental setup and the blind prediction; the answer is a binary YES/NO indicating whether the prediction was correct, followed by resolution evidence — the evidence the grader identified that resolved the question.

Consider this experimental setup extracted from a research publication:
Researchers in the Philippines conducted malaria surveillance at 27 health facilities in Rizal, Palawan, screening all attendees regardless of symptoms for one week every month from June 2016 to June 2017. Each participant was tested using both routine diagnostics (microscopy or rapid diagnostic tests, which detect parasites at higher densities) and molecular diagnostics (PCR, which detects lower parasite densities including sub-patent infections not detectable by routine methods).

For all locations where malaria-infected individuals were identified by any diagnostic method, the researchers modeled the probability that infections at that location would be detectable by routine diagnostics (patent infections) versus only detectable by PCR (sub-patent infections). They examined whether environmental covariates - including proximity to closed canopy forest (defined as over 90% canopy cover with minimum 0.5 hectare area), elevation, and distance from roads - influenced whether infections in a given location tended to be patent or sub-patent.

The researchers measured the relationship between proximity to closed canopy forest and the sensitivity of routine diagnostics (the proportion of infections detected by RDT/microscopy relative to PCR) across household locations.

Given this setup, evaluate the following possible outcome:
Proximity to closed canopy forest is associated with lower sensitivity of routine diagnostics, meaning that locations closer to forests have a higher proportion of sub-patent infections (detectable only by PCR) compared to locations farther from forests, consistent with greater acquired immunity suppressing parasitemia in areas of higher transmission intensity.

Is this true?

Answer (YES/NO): YES